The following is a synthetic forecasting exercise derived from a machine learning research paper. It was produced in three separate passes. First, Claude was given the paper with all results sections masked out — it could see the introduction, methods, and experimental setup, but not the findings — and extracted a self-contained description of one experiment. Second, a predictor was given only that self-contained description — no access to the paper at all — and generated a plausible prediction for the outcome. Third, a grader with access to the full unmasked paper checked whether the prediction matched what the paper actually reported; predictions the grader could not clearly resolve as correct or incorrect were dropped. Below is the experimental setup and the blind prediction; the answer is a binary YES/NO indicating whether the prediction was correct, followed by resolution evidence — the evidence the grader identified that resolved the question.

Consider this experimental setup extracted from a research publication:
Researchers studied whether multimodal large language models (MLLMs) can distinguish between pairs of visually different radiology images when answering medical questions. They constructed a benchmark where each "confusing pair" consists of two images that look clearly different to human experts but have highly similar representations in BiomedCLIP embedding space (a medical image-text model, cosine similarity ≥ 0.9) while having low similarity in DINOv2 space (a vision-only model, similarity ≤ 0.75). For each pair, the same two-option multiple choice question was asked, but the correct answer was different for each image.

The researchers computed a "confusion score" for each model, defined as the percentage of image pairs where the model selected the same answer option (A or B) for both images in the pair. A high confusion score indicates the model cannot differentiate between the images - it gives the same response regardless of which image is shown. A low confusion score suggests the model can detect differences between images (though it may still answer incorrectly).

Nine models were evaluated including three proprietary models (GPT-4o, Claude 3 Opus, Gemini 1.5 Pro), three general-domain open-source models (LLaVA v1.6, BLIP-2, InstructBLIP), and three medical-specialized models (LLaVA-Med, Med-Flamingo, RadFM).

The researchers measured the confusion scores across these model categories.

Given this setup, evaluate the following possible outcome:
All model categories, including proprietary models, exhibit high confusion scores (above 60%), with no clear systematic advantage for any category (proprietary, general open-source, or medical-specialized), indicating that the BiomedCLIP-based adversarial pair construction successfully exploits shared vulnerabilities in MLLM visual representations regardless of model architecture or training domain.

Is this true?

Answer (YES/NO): NO